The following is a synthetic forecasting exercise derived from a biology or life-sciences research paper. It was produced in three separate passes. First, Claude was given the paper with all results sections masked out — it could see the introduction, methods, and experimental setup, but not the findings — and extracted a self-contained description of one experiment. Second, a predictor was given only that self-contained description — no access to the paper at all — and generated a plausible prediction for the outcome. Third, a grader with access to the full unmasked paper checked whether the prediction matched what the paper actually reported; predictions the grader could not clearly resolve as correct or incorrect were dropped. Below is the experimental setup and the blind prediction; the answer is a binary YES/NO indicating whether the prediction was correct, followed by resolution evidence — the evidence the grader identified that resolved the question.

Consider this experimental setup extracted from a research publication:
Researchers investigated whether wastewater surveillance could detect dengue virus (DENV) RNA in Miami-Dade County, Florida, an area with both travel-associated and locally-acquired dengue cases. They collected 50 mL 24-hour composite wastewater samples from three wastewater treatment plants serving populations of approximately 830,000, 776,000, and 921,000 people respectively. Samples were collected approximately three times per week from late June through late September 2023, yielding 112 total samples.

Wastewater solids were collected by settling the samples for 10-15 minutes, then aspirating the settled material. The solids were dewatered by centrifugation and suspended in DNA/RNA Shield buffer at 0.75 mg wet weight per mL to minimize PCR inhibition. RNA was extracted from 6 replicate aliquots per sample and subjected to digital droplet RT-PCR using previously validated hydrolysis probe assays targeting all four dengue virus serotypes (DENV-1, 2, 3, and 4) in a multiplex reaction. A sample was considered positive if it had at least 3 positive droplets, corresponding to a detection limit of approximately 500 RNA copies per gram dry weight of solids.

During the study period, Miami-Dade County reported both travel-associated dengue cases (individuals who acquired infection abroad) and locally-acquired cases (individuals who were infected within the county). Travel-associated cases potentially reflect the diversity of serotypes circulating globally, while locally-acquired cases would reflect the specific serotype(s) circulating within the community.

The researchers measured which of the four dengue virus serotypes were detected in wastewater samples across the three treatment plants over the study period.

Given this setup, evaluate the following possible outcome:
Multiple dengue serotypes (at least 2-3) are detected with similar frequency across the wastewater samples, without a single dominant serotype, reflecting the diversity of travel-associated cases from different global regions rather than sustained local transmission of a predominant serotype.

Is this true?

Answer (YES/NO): NO